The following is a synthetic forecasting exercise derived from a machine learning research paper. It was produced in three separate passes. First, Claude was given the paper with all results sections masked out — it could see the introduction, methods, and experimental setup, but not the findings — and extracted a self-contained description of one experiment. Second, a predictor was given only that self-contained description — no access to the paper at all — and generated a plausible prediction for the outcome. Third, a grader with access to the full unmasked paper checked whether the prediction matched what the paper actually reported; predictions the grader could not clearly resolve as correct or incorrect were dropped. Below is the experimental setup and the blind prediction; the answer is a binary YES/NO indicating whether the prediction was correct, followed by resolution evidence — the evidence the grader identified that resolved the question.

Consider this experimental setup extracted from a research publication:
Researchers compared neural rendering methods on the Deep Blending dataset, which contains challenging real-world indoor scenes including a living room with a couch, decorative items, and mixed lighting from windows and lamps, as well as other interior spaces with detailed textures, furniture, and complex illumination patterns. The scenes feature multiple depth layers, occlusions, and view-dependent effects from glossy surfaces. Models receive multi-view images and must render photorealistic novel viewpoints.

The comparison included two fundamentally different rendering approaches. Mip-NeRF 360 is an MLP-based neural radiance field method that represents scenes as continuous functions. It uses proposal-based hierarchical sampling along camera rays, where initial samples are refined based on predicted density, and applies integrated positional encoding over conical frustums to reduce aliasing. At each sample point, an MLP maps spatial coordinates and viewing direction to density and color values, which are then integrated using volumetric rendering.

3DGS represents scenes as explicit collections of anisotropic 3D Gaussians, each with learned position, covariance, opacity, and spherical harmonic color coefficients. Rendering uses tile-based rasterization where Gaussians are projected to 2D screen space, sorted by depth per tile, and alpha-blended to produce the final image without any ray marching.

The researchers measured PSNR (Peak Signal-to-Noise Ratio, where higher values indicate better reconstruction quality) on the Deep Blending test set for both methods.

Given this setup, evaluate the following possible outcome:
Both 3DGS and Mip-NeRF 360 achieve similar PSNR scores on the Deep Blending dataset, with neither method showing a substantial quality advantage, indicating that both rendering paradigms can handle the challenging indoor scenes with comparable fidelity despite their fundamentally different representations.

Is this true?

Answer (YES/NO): YES